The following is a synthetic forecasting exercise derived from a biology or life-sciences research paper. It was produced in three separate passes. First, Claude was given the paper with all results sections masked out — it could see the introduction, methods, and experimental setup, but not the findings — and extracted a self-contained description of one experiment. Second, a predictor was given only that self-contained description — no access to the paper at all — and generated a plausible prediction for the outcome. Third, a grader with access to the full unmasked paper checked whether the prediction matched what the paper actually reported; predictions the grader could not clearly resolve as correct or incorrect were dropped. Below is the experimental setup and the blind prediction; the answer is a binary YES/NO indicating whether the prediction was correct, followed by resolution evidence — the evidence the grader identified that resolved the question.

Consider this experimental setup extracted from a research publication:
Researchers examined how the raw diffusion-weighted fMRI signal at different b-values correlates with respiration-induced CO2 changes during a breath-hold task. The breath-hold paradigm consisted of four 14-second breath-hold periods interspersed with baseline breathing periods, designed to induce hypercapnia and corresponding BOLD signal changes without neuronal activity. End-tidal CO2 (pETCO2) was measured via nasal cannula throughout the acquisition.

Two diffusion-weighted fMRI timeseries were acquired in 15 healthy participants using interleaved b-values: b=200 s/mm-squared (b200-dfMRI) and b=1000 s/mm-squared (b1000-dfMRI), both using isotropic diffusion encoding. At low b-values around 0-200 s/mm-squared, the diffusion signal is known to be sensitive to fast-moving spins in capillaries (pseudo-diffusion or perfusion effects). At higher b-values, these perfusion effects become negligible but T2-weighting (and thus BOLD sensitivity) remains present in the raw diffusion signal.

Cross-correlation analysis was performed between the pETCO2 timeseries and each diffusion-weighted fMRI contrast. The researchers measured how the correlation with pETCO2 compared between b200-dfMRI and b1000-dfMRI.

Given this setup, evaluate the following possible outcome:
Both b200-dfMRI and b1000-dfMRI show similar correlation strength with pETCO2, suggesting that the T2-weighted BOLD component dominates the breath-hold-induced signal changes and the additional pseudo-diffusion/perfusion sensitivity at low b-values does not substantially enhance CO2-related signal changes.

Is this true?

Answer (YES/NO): NO